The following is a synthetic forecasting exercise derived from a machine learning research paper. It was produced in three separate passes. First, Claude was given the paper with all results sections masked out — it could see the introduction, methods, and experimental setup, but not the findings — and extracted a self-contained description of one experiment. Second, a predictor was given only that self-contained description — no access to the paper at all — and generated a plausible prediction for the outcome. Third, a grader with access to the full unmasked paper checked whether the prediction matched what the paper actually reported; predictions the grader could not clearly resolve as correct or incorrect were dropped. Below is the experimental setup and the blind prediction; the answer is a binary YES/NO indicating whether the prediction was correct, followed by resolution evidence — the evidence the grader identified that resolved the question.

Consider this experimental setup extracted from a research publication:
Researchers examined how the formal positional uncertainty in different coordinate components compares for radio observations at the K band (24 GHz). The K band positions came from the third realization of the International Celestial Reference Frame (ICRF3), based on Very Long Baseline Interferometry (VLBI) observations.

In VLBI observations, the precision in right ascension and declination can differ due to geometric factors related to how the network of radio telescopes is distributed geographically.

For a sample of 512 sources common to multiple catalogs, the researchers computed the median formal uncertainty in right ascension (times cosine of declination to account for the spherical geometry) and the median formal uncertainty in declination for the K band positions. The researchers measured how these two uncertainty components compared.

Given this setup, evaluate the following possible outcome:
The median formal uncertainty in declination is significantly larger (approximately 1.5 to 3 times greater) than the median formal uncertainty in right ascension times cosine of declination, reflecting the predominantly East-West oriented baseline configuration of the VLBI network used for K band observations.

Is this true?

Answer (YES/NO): YES